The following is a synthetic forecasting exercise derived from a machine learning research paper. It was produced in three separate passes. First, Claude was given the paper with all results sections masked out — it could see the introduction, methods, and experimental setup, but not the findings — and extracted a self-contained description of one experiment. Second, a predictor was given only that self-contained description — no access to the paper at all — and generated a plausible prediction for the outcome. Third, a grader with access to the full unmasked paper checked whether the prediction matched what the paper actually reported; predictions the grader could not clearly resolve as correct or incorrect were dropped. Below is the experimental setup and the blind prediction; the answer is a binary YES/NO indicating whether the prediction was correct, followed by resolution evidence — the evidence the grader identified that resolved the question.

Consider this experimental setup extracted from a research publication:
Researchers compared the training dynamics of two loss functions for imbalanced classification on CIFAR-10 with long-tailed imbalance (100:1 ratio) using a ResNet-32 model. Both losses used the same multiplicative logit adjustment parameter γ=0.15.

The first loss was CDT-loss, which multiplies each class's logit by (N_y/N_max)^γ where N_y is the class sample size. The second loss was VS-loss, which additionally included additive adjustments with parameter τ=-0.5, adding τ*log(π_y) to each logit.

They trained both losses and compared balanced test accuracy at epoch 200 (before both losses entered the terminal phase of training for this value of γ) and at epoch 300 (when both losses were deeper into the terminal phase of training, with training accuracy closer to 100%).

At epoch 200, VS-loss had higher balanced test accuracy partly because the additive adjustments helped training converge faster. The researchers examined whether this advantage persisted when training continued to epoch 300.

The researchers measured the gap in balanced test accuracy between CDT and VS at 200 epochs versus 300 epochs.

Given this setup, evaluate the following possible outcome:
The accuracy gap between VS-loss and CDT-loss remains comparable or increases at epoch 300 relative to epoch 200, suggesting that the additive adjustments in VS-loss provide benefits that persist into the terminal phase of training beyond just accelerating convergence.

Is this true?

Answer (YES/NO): NO